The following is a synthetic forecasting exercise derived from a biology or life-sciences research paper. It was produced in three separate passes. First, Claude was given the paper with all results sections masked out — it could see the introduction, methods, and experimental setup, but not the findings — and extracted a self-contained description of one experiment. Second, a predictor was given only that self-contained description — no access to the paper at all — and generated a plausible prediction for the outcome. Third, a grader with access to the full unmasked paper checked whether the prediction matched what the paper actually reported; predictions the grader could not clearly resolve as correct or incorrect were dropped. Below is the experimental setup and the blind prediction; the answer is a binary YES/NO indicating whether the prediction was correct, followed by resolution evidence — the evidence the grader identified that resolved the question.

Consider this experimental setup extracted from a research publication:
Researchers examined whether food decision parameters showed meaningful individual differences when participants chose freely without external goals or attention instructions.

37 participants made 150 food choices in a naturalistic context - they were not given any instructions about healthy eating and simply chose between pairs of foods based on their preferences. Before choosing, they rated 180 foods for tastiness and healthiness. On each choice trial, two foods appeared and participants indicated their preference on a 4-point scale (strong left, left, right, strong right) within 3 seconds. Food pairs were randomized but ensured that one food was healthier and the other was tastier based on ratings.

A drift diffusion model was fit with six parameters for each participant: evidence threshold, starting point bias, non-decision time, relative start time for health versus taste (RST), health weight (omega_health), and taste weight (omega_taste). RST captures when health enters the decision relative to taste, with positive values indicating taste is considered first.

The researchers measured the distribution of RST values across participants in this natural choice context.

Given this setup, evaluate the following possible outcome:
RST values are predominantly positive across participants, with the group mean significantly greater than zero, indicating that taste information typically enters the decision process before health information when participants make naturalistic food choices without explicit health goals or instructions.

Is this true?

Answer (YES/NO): NO